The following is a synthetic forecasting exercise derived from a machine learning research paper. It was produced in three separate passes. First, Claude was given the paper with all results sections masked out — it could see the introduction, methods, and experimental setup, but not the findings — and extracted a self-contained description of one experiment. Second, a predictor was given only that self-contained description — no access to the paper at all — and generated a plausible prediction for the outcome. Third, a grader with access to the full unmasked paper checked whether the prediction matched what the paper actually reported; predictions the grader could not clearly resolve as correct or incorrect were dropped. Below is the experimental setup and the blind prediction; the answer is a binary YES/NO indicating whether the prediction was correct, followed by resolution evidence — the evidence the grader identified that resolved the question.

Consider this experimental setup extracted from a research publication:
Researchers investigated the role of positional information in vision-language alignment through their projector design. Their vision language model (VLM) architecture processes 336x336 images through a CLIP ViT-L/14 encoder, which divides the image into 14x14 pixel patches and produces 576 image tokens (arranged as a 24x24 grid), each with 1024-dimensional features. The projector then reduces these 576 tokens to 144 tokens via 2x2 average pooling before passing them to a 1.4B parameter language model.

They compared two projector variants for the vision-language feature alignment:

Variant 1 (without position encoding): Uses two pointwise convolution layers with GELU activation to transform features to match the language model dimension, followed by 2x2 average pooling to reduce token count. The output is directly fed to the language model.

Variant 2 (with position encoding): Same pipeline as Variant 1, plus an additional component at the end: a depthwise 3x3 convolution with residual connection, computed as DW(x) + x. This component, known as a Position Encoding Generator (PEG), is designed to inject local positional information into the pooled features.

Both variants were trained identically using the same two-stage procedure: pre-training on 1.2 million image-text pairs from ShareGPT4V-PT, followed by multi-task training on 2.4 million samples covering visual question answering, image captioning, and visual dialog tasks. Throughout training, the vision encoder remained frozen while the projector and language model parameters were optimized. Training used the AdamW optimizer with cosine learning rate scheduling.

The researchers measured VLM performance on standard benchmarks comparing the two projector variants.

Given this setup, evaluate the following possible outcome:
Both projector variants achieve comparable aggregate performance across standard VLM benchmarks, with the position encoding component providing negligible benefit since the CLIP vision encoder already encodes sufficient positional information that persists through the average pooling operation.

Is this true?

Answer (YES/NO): NO